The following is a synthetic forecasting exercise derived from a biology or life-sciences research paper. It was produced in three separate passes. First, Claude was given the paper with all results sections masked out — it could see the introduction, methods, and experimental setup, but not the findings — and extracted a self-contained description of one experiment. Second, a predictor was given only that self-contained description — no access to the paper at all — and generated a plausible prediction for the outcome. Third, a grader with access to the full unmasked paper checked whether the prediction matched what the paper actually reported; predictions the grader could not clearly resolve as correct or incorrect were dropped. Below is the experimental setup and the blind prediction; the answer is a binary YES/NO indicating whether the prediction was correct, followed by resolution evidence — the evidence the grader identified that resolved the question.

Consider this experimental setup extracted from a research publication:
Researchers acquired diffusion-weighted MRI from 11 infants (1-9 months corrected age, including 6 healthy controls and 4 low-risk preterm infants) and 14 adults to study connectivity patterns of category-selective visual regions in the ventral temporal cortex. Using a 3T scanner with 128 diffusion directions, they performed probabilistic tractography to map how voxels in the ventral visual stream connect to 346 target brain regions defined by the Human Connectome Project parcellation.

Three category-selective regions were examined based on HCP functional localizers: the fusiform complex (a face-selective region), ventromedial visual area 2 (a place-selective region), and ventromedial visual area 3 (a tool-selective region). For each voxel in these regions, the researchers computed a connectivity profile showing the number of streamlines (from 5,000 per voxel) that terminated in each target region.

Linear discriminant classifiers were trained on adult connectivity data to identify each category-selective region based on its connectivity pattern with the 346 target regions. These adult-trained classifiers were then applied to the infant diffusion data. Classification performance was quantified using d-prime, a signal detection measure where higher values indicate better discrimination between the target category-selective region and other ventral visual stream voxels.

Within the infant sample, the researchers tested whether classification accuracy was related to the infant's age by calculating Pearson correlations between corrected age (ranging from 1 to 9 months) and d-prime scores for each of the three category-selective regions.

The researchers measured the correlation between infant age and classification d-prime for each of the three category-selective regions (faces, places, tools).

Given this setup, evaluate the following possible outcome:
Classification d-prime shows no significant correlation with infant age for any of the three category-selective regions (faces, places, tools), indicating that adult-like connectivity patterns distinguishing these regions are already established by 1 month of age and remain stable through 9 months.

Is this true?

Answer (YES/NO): NO